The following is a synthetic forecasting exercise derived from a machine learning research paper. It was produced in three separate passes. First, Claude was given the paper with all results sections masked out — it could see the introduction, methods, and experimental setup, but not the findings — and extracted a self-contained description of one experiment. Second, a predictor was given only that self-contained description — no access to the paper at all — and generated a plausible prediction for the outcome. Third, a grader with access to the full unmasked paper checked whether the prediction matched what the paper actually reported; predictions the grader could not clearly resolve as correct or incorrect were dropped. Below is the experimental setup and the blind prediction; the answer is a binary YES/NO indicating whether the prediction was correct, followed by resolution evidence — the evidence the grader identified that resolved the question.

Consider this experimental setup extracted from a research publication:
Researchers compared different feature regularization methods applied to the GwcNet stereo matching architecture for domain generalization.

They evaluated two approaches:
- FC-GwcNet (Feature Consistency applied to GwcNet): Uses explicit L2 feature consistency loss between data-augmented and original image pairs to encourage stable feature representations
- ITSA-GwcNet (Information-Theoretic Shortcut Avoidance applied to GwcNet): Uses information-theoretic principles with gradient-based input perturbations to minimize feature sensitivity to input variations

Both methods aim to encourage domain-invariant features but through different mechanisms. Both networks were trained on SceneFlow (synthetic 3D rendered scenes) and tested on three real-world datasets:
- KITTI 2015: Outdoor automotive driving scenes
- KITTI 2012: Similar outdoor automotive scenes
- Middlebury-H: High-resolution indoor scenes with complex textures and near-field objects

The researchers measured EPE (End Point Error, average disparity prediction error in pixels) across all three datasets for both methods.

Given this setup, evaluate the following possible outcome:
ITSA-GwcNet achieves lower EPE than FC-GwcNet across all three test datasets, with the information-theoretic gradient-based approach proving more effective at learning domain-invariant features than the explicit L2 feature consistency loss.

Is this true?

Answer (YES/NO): YES